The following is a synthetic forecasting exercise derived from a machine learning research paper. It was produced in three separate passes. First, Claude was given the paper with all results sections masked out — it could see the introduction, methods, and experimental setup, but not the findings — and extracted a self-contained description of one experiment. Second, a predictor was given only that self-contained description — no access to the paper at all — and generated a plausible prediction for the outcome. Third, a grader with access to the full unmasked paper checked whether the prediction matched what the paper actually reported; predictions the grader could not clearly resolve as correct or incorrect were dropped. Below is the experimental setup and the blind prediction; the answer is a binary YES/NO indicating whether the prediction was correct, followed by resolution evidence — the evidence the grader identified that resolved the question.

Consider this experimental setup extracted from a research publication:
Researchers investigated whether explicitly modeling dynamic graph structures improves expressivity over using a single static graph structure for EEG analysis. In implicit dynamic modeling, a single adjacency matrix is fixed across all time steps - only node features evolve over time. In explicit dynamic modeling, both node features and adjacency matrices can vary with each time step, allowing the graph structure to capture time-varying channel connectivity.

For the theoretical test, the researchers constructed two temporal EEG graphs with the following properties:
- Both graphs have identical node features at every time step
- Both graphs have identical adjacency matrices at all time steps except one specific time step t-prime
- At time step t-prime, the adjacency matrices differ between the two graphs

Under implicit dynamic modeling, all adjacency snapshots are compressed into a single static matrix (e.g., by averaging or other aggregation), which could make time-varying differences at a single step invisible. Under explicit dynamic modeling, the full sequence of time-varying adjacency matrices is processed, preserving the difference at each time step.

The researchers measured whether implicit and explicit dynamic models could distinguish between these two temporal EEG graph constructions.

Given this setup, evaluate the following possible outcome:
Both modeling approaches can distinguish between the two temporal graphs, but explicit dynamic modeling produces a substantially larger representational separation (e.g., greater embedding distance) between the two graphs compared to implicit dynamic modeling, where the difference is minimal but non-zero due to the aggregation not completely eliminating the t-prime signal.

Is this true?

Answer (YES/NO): NO